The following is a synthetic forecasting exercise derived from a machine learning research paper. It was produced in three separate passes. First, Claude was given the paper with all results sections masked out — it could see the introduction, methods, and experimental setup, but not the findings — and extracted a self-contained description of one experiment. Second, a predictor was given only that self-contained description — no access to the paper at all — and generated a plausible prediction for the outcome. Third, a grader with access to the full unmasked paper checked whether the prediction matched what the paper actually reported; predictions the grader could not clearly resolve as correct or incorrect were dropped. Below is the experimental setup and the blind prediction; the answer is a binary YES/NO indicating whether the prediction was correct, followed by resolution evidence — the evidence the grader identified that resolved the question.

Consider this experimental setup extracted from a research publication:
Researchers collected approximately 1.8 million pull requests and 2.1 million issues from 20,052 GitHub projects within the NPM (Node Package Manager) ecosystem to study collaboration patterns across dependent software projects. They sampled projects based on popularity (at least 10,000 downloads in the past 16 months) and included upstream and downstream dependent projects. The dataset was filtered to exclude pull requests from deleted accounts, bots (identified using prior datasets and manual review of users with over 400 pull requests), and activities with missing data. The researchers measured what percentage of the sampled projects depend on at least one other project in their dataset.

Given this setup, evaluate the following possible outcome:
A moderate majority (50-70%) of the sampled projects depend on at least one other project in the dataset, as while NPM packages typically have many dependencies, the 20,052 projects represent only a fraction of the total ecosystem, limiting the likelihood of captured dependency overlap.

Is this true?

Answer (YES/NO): NO